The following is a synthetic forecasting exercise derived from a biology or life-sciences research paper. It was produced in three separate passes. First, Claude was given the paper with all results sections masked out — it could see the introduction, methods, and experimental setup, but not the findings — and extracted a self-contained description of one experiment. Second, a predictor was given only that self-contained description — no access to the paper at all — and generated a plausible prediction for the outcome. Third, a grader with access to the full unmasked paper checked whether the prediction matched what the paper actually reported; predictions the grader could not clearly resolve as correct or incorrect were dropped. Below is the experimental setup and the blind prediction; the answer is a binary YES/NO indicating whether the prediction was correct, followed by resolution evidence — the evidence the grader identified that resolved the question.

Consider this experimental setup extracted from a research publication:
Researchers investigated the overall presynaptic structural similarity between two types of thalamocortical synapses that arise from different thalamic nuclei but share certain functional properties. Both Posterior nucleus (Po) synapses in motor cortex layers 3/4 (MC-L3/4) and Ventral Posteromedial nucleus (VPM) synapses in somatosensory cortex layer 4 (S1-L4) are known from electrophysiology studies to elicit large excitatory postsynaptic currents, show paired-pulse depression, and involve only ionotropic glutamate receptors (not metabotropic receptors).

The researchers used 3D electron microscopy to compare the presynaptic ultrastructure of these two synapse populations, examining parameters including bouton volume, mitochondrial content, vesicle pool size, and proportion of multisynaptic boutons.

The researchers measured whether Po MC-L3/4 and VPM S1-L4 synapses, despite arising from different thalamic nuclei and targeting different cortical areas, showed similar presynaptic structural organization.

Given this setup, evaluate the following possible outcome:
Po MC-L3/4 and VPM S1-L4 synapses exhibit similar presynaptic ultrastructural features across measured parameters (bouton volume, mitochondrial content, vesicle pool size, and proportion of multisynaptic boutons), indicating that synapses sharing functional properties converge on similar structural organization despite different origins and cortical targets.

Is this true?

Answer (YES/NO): NO